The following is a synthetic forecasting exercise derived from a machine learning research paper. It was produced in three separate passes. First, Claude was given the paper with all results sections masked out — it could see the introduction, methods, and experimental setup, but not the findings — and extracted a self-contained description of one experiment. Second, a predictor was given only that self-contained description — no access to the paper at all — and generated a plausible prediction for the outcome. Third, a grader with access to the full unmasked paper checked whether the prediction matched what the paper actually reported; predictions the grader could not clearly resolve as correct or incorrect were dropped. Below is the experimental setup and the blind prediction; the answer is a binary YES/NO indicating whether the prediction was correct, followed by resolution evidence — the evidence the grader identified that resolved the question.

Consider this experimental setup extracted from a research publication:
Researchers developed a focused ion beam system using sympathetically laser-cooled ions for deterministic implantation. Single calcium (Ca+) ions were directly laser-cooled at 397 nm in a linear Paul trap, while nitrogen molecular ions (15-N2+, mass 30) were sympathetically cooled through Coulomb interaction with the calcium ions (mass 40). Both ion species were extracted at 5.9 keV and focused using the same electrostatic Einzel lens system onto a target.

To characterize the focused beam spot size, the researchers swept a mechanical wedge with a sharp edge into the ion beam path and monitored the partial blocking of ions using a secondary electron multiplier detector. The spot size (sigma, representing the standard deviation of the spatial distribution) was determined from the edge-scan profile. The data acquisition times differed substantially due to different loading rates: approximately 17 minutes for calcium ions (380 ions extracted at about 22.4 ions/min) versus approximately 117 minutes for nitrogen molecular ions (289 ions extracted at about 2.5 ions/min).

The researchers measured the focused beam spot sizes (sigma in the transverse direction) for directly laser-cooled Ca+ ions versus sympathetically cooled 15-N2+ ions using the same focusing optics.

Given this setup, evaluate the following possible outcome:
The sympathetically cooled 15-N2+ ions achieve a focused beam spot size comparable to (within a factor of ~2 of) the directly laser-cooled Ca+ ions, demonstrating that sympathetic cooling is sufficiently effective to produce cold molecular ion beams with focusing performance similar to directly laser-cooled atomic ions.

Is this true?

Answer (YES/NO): NO